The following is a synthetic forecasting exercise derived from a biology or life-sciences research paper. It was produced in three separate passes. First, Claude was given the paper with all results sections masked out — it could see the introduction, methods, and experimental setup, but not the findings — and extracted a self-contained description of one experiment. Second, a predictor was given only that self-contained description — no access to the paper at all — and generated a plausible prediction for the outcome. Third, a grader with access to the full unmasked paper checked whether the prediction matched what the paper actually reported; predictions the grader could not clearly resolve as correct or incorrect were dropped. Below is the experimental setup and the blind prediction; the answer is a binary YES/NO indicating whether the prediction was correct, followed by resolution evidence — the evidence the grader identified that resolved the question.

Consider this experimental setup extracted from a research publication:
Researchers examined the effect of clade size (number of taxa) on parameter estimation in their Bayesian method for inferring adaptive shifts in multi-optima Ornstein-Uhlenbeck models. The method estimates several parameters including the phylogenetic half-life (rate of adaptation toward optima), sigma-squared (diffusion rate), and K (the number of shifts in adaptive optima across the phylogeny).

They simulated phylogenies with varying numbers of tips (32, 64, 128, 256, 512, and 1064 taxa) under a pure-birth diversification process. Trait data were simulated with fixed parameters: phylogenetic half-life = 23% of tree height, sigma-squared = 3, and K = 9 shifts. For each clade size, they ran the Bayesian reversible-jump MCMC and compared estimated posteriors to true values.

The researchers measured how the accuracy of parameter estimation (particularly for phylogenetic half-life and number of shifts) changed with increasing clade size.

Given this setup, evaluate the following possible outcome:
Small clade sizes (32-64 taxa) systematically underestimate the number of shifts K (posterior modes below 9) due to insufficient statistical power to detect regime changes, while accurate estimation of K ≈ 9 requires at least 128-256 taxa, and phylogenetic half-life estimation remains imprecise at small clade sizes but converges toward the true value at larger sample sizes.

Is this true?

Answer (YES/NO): NO